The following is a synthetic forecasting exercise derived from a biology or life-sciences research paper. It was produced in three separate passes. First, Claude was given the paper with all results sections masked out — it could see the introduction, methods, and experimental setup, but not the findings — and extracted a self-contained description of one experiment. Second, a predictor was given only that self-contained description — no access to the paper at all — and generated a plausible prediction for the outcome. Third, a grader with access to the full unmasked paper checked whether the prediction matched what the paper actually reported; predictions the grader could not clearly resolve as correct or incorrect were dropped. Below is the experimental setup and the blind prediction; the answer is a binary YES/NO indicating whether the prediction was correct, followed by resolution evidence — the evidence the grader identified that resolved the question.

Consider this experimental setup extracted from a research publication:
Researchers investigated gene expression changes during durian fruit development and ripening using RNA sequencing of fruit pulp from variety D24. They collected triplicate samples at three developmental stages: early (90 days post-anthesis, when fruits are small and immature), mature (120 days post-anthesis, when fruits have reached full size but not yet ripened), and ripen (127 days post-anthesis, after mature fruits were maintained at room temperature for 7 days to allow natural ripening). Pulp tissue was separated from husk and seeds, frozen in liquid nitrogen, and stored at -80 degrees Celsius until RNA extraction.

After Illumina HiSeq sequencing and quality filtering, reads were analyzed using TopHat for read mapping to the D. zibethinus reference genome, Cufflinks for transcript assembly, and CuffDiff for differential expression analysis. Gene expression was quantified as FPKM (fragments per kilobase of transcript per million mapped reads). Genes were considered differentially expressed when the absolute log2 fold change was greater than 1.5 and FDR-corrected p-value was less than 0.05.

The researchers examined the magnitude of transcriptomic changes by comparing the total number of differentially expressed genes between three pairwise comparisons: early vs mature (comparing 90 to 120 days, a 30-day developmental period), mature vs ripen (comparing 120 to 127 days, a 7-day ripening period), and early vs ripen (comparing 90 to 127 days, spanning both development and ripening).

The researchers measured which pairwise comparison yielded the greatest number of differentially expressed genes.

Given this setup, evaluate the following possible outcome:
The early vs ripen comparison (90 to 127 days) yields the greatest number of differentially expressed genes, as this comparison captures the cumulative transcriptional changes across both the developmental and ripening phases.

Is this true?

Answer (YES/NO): NO